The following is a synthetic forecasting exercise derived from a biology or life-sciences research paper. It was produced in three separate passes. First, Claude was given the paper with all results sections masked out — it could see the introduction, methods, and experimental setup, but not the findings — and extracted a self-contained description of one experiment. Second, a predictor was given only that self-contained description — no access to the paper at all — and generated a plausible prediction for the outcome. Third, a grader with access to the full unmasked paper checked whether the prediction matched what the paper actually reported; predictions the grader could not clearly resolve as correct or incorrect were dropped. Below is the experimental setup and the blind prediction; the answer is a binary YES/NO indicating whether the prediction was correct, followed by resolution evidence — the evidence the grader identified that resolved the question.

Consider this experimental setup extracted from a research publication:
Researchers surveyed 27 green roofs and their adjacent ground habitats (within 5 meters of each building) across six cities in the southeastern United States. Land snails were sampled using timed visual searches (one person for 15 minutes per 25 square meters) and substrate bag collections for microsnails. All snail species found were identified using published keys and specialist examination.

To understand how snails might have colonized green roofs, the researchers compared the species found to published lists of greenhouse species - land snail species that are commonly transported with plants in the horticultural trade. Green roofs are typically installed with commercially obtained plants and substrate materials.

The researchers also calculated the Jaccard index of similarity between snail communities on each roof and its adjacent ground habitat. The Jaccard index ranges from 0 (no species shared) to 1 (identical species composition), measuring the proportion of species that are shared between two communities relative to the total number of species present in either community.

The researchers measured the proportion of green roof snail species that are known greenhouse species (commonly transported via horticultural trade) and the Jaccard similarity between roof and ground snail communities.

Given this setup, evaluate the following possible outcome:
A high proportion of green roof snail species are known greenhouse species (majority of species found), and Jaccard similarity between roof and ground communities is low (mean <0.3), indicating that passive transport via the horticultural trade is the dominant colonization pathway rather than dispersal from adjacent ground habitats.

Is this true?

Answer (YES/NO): YES